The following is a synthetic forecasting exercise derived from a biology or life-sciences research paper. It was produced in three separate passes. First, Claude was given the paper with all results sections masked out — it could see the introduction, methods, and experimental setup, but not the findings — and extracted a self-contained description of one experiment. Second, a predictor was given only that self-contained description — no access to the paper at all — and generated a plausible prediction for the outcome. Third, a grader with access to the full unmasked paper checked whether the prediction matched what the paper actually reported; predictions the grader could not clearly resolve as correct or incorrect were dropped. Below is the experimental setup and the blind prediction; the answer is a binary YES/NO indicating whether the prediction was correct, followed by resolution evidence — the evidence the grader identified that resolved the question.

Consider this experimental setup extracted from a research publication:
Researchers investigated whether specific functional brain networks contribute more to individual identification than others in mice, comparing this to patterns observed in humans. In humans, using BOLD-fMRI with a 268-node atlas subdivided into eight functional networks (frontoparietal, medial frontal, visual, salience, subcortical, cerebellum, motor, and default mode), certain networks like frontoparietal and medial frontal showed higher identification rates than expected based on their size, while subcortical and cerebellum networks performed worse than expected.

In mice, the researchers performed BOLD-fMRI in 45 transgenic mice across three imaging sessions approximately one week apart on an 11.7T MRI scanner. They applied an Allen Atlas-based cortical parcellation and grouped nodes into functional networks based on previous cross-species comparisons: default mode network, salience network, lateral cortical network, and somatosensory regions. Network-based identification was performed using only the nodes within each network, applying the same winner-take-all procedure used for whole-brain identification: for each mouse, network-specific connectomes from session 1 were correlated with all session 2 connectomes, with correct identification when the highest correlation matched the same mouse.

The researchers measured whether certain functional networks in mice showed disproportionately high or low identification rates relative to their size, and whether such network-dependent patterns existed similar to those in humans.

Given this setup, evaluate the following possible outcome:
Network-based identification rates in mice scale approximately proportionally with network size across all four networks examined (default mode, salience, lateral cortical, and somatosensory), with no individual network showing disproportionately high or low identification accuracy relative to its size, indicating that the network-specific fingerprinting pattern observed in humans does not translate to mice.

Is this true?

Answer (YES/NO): NO